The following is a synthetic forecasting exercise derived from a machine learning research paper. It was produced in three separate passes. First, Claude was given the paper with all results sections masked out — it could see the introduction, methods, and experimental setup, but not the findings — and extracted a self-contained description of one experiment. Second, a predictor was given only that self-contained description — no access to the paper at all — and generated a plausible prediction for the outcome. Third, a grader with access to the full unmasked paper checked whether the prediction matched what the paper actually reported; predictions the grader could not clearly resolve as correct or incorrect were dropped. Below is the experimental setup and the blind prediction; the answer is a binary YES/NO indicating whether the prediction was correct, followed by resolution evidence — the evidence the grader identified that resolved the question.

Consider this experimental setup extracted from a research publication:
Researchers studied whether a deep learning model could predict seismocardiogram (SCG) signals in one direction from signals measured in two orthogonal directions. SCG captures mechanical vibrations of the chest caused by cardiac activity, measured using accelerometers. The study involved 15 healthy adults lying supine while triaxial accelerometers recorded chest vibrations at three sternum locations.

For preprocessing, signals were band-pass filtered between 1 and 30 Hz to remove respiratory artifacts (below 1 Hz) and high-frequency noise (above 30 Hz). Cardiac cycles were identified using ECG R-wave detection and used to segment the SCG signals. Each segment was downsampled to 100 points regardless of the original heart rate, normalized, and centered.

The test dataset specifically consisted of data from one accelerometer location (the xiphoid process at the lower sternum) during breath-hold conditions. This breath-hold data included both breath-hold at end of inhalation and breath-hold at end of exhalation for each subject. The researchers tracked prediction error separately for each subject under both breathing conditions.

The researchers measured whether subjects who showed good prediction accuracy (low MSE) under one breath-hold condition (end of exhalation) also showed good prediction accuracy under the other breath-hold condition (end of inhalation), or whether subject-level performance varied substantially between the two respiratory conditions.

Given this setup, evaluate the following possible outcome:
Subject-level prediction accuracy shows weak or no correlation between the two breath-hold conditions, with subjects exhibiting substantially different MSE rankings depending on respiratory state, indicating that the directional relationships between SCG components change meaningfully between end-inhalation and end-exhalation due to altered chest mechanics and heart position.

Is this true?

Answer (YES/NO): YES